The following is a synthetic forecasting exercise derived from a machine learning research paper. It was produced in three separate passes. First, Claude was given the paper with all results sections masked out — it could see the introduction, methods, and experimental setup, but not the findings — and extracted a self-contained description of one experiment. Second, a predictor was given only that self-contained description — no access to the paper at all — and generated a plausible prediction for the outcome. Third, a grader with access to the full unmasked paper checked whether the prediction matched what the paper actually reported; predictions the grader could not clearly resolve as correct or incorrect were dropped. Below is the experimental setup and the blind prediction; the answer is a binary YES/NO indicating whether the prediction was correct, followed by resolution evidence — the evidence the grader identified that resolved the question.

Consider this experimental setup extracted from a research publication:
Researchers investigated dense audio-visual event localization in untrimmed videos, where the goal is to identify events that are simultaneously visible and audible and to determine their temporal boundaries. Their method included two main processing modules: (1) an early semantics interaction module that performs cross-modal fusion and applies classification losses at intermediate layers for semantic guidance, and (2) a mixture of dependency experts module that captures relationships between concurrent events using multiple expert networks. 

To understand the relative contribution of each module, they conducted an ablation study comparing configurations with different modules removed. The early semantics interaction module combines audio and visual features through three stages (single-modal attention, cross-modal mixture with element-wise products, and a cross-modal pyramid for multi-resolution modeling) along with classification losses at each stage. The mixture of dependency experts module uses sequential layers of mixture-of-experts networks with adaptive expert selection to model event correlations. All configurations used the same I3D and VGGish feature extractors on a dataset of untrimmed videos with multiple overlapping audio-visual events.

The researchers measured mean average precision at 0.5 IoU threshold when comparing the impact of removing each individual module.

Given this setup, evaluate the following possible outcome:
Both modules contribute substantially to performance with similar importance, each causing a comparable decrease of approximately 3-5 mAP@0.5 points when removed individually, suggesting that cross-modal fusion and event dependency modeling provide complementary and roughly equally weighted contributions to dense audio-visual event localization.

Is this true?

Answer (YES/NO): NO